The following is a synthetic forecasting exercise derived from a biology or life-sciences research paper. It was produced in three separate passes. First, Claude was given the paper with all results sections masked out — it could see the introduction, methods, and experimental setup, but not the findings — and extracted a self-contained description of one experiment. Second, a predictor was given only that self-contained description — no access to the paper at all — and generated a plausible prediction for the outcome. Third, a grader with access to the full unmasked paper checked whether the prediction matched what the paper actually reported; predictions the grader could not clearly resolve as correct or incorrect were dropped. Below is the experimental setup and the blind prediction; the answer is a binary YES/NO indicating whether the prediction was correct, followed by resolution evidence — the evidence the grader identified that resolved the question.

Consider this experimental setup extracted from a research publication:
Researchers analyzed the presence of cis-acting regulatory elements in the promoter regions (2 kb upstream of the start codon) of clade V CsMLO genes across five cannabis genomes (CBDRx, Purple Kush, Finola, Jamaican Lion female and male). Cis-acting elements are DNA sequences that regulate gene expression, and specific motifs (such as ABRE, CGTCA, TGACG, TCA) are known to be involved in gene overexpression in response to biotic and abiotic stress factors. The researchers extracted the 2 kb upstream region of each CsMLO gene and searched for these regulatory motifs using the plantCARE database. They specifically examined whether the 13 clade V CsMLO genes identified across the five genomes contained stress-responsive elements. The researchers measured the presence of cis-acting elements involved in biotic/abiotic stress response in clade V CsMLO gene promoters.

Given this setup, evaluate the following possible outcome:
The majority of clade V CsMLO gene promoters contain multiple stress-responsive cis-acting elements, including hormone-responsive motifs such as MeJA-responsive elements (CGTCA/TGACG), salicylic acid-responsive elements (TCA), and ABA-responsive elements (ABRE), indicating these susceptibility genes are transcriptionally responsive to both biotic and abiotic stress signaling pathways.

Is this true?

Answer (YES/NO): NO